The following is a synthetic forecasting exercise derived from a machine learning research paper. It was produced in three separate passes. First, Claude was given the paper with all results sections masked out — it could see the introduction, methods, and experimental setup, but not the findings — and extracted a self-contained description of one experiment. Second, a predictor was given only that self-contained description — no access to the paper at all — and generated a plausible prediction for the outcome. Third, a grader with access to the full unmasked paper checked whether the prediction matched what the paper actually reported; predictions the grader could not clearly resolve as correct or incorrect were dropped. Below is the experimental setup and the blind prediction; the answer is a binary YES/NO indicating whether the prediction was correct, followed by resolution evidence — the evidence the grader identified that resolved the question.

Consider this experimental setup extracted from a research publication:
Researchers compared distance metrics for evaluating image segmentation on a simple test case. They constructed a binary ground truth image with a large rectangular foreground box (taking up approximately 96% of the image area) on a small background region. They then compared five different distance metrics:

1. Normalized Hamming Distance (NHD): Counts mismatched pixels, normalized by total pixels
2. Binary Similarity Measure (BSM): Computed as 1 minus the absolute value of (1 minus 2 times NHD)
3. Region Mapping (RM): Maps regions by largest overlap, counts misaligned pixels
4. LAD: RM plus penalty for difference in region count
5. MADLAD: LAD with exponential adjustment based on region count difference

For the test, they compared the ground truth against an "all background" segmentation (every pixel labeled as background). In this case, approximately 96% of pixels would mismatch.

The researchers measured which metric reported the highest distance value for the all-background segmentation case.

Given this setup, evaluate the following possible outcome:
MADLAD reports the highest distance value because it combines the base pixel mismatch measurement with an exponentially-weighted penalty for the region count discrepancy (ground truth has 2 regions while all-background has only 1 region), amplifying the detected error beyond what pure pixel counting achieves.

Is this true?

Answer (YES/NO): NO